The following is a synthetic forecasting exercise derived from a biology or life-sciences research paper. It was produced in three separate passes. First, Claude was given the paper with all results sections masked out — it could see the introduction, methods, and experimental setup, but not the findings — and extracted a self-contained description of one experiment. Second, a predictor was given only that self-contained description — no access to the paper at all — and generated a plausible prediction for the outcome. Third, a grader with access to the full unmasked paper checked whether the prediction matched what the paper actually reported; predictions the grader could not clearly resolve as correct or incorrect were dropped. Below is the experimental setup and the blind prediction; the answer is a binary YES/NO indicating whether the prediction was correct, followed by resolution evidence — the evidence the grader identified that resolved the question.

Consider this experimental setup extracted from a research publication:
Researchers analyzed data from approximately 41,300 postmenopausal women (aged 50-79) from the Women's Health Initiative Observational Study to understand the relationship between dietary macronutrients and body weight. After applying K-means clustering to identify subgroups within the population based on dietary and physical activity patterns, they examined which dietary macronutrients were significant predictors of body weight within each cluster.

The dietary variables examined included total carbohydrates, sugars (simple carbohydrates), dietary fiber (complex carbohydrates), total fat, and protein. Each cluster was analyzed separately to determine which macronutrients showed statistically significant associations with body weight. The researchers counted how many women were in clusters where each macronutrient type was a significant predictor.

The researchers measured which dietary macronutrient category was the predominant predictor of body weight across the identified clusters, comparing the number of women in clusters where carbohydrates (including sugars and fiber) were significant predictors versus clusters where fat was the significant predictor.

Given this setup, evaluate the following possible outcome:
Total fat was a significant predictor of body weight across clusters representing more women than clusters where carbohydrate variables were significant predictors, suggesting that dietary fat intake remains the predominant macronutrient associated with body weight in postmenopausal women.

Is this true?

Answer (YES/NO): NO